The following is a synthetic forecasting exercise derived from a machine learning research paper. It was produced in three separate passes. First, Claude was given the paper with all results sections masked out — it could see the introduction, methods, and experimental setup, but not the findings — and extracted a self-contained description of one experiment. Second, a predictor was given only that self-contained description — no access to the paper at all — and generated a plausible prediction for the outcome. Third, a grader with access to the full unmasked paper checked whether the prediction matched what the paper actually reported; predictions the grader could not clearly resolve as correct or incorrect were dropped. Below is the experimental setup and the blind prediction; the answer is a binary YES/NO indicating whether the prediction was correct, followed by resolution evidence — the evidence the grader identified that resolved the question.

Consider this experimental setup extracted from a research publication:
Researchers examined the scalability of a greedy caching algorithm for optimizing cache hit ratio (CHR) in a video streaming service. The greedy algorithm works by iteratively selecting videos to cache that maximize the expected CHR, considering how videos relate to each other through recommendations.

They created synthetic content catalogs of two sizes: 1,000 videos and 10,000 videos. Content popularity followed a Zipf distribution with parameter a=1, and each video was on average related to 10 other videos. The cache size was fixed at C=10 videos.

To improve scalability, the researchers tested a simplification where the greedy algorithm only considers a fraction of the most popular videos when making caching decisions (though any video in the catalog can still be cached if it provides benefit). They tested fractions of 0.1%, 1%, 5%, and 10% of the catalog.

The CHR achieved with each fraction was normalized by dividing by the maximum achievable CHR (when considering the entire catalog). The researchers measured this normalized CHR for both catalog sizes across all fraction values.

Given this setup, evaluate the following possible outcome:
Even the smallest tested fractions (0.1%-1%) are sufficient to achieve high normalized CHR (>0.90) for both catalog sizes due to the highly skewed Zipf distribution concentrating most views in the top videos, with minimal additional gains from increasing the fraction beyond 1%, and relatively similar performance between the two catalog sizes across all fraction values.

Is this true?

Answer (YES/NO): NO